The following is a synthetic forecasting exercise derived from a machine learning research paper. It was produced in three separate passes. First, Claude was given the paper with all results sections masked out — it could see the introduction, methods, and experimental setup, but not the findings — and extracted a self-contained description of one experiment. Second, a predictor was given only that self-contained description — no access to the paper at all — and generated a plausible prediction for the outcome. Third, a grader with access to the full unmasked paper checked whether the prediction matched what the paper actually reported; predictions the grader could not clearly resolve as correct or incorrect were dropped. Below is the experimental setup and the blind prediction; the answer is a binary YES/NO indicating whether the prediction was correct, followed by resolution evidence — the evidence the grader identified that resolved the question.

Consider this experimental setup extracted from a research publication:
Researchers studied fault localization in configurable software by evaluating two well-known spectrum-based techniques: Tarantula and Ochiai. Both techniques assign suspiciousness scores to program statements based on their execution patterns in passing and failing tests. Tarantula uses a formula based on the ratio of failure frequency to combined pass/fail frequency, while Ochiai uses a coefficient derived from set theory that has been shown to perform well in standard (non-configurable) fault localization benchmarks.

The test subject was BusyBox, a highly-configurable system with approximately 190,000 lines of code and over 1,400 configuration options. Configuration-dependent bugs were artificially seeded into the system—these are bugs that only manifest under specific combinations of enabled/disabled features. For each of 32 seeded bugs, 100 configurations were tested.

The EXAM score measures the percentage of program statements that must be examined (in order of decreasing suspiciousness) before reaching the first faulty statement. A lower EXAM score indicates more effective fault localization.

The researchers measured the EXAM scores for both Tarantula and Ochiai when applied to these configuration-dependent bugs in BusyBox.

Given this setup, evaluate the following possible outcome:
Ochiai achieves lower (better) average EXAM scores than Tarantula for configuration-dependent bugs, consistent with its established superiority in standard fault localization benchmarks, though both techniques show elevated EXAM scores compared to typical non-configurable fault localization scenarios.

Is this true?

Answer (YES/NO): NO